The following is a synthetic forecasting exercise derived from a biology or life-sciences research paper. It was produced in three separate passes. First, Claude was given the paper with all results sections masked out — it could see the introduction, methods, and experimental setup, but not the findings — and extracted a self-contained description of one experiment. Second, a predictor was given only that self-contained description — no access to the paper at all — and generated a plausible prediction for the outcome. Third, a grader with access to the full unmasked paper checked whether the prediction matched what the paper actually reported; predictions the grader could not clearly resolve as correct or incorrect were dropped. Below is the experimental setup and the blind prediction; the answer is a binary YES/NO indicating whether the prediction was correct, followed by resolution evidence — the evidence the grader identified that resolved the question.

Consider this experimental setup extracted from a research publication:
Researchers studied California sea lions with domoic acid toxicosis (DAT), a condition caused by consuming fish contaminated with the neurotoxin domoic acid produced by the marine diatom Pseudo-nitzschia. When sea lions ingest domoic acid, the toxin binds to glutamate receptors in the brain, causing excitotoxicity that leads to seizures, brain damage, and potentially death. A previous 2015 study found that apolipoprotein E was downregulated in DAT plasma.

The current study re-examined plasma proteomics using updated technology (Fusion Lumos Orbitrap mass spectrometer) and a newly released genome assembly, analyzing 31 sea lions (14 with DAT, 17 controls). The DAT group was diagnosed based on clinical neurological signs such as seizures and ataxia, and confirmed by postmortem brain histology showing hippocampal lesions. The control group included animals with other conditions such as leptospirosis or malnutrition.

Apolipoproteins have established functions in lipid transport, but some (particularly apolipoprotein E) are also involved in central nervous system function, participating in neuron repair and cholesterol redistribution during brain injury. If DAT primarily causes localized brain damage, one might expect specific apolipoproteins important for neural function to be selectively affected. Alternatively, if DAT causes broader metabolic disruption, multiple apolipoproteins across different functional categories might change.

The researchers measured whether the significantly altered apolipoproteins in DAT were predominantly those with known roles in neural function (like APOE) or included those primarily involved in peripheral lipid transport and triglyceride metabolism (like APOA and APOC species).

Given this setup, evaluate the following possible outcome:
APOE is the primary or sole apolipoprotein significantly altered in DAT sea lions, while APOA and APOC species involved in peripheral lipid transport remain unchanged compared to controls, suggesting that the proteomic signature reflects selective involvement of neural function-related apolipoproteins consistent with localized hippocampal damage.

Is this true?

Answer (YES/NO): NO